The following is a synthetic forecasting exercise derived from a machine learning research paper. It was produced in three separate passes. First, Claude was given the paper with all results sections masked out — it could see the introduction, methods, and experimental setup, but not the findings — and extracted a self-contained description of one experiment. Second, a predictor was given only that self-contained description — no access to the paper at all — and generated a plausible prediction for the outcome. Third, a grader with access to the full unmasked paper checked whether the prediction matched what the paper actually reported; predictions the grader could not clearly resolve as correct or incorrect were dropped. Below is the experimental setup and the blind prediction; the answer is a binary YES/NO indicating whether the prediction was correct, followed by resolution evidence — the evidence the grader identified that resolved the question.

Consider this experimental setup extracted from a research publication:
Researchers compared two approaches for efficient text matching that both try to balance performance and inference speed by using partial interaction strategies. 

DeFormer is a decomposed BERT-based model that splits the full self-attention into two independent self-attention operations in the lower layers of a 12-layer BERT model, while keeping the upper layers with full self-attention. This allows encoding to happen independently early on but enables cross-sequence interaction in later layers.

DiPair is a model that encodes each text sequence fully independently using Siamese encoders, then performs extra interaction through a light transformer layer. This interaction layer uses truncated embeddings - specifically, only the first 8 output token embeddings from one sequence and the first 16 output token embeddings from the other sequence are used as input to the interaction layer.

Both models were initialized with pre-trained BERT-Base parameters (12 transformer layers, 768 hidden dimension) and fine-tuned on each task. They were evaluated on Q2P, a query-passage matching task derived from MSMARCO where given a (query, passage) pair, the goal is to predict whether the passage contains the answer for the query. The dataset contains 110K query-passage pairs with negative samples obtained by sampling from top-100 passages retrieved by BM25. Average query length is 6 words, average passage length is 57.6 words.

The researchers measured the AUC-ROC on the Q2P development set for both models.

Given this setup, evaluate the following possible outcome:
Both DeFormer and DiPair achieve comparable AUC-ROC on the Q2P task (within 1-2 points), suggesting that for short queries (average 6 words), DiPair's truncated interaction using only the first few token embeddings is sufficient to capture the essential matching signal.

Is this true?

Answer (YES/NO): NO